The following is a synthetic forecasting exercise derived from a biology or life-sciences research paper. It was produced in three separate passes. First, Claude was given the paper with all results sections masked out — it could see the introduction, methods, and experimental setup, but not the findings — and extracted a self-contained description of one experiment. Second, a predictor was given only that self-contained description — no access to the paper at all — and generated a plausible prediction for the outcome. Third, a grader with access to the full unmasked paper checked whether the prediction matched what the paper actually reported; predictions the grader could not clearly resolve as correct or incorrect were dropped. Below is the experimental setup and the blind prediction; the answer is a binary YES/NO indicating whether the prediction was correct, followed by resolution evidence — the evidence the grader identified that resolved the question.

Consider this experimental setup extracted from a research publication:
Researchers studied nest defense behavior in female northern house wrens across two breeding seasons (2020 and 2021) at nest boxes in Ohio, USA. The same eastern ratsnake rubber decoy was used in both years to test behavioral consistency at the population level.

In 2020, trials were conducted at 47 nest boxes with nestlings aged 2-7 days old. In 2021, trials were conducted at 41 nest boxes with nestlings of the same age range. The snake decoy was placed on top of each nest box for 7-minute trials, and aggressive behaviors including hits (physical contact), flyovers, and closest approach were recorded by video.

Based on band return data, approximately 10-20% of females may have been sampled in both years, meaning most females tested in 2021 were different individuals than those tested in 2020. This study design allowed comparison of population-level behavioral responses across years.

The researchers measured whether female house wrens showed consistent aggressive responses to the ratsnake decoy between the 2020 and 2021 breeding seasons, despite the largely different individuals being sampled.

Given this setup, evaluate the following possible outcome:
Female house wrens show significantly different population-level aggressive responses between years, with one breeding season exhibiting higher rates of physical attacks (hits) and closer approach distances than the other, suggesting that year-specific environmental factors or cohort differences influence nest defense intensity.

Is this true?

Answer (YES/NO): NO